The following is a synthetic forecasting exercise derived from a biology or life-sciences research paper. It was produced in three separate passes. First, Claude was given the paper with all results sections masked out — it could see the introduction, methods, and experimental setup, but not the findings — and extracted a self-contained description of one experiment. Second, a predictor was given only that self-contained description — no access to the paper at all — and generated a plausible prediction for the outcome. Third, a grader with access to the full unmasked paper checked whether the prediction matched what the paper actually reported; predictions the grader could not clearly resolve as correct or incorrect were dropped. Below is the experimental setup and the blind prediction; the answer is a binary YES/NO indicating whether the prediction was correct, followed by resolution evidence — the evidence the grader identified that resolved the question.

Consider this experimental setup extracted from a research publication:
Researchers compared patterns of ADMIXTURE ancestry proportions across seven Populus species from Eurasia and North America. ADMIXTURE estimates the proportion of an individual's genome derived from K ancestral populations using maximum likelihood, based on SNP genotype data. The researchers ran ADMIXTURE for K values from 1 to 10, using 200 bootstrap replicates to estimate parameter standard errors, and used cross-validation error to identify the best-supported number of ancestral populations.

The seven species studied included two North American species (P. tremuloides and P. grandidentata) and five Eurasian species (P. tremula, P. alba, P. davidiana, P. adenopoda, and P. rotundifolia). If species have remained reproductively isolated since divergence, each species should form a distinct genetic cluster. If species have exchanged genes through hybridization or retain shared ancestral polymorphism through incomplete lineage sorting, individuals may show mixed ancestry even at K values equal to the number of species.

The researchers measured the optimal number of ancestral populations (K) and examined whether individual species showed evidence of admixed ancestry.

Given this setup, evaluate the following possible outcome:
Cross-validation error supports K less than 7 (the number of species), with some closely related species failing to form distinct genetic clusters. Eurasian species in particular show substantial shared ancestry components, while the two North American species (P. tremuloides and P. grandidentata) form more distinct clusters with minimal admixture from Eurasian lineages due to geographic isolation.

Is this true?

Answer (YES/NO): NO